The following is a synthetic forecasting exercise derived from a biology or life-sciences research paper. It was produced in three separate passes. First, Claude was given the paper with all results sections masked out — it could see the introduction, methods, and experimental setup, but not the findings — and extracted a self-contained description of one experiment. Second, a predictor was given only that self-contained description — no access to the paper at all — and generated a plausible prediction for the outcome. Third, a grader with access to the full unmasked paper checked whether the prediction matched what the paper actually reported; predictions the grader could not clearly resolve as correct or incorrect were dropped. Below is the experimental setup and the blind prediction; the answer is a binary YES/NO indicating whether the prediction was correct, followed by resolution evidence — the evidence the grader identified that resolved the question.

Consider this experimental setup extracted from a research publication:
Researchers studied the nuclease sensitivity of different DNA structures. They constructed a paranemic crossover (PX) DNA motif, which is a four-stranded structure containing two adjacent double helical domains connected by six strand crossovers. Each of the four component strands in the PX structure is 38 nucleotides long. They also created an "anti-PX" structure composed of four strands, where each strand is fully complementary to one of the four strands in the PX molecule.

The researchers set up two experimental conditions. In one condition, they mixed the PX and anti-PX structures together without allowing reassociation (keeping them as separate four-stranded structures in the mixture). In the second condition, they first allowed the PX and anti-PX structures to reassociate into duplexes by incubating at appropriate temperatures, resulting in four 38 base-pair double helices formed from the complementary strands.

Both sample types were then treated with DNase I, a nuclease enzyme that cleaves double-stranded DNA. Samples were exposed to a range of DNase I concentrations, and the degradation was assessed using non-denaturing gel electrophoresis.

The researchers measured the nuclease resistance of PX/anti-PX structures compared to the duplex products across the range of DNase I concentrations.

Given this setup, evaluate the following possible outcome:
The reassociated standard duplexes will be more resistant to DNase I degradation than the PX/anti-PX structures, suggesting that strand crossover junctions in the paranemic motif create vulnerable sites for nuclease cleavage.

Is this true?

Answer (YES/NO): NO